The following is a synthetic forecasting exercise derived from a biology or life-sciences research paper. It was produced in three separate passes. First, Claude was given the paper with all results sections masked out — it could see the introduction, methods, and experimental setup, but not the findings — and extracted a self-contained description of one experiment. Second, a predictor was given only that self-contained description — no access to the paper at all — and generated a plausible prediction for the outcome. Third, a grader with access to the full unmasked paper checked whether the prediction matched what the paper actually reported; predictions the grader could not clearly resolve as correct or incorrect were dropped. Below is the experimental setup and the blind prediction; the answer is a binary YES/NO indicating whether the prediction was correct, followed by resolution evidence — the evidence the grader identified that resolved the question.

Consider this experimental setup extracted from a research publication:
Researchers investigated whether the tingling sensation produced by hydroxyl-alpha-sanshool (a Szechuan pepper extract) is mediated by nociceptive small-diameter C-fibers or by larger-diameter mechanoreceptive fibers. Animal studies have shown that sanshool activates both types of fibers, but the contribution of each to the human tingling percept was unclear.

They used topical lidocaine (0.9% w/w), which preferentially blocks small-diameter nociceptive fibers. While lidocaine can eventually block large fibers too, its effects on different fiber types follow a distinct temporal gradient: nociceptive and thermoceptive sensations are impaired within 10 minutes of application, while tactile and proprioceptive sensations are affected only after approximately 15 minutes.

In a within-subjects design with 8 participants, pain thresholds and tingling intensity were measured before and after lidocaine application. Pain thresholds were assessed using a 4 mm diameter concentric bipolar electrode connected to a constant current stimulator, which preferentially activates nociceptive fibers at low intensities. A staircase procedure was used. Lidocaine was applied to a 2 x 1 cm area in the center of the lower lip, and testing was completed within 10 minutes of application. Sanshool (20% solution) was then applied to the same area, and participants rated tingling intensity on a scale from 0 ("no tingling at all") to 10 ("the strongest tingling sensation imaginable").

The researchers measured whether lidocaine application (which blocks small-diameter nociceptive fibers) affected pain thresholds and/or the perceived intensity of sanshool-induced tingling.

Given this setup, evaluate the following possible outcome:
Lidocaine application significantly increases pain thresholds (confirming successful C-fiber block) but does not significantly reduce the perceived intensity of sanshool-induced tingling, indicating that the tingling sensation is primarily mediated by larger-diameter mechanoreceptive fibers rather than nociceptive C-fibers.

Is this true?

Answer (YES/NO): YES